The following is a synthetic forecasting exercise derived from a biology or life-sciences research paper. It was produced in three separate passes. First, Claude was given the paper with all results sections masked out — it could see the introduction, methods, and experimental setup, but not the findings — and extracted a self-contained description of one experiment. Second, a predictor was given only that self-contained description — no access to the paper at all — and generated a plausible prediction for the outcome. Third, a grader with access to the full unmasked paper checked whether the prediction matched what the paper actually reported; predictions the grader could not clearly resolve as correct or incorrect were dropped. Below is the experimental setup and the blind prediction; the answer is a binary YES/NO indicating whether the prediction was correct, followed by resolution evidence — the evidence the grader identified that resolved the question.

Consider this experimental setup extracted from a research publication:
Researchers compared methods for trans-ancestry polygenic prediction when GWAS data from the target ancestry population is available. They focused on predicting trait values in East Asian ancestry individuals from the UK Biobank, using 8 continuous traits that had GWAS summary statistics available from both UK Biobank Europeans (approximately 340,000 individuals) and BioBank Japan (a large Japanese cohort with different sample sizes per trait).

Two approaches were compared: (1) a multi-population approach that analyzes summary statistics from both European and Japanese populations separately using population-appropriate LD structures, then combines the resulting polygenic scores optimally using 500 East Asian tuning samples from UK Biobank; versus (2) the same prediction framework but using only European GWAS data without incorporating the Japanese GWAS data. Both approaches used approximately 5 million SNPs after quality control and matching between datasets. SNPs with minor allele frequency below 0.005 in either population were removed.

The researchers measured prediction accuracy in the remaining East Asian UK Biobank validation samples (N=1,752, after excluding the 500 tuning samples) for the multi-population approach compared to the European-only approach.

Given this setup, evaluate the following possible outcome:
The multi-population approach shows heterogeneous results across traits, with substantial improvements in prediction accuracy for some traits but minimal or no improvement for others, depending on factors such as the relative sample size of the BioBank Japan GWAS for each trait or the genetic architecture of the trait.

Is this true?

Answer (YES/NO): NO